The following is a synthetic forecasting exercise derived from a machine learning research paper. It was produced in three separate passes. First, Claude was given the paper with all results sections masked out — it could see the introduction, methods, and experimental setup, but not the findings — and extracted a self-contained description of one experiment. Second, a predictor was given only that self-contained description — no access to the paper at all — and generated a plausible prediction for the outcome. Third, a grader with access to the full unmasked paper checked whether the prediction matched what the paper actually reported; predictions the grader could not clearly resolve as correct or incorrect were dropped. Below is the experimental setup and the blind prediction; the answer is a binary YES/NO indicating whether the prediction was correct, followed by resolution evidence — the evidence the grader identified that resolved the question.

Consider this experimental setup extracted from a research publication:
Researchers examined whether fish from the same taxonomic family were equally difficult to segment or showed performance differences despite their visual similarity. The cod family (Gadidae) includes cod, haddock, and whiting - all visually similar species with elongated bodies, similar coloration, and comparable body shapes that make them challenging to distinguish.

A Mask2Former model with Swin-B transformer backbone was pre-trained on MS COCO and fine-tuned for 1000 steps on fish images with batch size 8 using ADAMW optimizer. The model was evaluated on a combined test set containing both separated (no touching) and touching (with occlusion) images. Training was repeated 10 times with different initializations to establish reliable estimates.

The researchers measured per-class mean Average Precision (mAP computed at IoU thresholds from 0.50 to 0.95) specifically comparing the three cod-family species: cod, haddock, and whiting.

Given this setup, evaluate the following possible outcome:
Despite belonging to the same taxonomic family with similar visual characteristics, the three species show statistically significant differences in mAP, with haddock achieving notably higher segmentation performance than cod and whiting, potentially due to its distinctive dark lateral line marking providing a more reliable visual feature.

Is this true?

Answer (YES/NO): NO